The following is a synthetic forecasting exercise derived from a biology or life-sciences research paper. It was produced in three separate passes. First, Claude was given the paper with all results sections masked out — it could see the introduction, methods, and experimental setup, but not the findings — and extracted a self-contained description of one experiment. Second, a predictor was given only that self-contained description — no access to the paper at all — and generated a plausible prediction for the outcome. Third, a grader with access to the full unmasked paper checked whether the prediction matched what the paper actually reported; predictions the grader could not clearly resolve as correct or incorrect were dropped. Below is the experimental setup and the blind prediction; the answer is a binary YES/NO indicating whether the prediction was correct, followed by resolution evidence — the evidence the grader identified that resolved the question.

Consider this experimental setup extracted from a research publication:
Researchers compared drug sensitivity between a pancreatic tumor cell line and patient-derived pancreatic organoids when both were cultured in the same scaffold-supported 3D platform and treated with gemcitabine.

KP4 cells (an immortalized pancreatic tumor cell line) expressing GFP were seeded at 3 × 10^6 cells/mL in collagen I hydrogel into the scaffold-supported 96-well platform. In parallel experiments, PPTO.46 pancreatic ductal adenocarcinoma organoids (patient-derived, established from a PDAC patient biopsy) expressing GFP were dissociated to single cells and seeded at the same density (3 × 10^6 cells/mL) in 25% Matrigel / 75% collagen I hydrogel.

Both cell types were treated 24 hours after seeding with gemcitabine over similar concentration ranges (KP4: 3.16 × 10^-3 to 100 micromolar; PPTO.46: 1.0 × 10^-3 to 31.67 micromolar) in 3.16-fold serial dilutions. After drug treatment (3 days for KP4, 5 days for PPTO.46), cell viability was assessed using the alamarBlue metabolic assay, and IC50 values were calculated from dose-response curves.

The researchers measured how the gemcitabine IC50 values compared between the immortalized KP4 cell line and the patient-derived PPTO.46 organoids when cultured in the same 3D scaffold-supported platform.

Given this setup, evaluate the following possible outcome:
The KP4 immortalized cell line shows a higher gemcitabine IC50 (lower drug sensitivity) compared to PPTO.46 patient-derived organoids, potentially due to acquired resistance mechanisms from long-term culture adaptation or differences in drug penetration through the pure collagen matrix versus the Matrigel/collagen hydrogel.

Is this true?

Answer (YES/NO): NO